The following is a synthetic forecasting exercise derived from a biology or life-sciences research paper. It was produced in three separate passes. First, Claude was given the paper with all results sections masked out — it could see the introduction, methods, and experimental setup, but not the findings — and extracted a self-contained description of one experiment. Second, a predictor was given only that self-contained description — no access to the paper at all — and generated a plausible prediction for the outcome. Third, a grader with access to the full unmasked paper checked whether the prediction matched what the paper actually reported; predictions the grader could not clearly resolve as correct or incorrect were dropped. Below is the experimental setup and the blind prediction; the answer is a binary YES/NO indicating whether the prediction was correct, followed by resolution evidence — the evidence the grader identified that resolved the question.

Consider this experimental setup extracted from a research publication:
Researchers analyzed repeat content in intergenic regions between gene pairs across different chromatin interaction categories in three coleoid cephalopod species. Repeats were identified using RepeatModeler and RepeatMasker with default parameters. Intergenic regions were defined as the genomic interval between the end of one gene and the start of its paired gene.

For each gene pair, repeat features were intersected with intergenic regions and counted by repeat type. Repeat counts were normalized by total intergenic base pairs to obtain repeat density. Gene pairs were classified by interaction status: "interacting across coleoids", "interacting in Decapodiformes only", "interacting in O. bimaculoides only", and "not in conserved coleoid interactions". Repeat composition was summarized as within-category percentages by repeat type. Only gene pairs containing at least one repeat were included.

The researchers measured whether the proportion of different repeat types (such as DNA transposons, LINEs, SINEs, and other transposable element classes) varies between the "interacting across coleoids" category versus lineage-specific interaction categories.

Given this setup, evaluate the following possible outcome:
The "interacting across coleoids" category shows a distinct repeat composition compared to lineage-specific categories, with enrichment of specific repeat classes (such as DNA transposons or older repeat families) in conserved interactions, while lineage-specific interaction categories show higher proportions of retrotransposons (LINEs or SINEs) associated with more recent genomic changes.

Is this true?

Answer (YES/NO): NO